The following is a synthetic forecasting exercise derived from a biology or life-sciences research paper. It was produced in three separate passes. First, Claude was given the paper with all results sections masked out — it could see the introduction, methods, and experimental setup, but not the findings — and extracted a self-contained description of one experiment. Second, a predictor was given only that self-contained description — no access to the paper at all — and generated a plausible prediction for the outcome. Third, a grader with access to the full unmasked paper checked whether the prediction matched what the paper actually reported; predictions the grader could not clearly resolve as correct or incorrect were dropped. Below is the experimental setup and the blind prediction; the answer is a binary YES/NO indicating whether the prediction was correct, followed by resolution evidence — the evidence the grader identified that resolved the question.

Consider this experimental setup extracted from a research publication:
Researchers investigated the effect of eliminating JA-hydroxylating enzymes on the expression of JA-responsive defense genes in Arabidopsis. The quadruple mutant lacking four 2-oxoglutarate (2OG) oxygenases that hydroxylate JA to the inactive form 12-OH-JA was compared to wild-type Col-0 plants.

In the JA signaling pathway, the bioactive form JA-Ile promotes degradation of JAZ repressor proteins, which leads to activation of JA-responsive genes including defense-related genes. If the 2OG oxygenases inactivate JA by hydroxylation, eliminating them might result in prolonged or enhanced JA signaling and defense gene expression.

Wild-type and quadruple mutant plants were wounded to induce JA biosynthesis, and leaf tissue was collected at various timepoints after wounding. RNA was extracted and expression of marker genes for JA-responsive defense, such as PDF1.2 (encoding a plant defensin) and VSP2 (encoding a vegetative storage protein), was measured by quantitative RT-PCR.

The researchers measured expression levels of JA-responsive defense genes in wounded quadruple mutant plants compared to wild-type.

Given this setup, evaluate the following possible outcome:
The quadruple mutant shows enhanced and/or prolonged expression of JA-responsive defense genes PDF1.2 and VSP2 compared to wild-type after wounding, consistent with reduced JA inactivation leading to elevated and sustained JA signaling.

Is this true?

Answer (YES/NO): YES